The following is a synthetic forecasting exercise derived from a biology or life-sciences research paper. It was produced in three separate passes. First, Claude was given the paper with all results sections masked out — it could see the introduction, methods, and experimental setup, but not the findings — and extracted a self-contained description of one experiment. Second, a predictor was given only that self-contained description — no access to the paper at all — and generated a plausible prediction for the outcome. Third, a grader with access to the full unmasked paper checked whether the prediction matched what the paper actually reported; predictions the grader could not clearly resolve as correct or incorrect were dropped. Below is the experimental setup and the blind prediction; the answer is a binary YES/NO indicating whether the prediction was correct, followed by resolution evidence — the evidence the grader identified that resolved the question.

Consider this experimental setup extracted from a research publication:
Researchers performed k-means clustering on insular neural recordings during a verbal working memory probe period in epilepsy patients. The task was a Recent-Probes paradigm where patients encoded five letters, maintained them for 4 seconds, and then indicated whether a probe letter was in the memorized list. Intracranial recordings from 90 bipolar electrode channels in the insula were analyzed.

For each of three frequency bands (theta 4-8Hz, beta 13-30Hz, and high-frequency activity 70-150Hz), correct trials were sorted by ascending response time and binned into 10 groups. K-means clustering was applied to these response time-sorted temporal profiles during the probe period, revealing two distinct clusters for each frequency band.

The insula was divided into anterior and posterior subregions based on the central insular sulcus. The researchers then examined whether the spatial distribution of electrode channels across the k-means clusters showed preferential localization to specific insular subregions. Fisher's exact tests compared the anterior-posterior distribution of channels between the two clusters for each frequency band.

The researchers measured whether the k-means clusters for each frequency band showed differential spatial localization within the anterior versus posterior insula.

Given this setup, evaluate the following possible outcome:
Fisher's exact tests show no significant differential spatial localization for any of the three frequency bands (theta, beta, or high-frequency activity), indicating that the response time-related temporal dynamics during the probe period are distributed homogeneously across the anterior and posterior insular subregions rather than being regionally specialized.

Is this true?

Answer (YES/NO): NO